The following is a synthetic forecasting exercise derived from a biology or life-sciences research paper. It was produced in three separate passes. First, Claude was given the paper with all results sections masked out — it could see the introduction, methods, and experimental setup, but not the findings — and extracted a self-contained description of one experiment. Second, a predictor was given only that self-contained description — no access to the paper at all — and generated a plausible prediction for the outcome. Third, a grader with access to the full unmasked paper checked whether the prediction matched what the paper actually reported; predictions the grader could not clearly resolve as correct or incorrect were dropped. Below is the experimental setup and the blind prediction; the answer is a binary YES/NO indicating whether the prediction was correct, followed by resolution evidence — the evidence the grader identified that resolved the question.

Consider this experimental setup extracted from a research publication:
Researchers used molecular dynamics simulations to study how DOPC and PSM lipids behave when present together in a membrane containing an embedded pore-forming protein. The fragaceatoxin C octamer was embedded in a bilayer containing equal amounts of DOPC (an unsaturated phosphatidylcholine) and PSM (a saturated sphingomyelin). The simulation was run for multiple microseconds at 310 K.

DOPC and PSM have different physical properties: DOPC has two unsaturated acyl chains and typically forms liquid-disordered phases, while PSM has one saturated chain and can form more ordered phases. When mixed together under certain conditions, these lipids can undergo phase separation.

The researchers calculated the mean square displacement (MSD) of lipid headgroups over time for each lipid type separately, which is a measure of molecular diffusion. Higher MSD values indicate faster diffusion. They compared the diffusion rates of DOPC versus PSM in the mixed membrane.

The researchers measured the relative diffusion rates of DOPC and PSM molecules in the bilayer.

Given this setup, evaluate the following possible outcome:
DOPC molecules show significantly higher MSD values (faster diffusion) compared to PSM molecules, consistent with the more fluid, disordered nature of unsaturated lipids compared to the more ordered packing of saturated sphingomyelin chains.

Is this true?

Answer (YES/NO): NO